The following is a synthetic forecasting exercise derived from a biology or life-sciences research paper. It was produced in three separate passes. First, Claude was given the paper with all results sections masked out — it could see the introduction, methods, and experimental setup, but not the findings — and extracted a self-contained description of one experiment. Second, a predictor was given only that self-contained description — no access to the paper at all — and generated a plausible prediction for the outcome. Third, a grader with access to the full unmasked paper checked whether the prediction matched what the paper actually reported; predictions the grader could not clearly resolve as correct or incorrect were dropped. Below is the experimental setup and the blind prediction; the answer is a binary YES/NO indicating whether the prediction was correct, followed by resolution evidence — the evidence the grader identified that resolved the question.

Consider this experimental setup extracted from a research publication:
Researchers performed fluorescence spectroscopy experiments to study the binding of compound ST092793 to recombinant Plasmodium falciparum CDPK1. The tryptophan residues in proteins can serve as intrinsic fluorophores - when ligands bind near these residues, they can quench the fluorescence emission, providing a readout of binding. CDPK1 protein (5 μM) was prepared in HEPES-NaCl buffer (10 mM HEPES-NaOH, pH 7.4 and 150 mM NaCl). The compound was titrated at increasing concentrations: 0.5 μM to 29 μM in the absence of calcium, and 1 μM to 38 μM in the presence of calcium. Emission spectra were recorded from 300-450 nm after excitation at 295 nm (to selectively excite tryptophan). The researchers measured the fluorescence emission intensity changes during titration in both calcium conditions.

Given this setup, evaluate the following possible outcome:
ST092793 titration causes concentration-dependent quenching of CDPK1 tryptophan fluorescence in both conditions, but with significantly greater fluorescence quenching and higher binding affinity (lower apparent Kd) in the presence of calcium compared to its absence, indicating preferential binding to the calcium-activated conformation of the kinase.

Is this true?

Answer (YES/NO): NO